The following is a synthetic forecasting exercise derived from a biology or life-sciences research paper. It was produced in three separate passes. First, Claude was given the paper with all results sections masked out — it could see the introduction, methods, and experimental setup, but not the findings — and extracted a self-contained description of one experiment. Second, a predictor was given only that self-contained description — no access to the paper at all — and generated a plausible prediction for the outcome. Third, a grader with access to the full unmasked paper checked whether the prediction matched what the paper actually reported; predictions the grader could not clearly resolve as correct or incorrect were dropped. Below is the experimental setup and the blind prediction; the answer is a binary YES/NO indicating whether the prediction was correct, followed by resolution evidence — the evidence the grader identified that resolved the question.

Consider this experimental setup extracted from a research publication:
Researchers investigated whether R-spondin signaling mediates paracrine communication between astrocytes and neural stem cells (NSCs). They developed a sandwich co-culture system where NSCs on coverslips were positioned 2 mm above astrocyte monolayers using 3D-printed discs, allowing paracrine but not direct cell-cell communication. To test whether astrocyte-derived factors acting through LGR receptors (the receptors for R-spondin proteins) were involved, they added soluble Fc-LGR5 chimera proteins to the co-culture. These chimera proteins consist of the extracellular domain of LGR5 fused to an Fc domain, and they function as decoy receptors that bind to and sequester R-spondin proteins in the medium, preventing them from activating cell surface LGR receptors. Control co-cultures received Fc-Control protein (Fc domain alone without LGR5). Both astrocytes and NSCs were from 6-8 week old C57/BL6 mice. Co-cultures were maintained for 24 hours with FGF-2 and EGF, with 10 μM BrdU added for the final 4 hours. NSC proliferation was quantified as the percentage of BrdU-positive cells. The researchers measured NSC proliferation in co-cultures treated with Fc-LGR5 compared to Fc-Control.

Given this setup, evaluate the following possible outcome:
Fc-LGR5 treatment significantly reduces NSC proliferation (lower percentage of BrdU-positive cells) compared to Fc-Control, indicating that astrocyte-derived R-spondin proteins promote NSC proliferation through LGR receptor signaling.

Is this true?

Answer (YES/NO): YES